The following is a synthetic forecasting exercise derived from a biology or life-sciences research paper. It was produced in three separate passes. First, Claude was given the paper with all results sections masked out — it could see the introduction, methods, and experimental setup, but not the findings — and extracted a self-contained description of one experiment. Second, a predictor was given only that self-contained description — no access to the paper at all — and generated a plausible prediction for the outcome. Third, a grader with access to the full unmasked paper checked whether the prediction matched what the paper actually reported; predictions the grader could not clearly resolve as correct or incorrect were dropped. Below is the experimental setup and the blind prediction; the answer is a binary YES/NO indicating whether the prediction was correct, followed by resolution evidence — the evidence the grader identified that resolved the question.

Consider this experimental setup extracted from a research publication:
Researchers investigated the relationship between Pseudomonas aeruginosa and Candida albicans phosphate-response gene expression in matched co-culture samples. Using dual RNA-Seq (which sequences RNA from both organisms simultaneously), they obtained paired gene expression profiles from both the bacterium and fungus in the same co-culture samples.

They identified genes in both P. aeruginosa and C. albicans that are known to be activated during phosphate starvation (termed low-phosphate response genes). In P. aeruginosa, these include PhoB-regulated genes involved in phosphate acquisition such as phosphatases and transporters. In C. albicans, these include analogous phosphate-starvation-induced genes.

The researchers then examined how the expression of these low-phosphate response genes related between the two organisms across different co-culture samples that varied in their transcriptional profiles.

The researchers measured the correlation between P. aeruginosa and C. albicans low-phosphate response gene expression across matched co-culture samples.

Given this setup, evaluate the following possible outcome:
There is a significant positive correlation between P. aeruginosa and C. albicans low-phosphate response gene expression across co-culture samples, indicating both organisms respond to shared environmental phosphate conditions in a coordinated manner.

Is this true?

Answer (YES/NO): NO